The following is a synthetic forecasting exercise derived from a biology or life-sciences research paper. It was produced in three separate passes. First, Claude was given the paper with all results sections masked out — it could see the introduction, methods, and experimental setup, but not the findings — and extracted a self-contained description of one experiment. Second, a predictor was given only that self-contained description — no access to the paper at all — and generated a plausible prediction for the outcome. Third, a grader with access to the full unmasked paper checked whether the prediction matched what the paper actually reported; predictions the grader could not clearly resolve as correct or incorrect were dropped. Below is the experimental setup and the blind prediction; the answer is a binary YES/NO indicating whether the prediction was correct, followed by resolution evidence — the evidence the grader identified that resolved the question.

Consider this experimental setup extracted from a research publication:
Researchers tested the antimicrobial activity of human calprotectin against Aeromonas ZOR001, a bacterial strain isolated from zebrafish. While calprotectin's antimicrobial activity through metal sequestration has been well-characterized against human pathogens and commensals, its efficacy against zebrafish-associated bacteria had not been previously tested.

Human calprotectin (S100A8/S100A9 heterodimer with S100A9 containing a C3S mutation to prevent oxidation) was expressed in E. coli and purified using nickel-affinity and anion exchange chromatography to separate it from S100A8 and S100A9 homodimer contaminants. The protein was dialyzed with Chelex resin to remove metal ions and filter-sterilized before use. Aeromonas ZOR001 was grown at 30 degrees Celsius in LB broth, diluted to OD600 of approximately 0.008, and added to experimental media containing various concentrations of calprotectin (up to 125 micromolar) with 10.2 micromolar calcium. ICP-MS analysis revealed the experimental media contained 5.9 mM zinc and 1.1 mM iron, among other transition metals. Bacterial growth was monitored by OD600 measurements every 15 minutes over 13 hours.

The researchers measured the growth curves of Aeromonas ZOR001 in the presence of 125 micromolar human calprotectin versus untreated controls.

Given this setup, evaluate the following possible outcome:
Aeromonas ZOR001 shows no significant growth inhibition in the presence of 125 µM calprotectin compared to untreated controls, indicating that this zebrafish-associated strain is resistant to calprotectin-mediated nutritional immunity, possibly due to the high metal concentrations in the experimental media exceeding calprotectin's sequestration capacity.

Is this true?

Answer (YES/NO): NO